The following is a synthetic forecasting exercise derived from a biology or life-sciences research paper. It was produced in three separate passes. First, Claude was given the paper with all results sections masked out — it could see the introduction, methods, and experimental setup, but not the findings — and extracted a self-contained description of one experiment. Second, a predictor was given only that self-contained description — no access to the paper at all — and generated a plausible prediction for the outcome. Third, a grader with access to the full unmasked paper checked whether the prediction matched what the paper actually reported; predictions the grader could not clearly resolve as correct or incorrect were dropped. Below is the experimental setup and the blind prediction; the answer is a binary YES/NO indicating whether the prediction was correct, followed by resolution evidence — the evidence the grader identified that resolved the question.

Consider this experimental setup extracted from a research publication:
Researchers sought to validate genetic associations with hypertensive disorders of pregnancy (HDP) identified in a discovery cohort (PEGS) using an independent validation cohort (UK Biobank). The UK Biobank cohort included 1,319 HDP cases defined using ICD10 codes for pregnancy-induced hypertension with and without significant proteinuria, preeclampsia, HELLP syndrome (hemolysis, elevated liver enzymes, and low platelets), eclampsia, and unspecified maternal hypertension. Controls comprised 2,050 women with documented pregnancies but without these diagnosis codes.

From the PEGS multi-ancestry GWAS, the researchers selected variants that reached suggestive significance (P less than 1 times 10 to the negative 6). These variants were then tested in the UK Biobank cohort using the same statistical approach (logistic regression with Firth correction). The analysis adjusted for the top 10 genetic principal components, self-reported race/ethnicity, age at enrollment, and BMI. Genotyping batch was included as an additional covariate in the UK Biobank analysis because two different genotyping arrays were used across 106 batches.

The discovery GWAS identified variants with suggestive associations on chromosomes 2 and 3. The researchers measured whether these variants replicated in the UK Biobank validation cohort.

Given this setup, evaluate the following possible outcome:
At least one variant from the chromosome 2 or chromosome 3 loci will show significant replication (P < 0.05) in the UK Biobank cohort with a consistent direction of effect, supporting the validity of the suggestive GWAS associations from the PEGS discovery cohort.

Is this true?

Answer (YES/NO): YES